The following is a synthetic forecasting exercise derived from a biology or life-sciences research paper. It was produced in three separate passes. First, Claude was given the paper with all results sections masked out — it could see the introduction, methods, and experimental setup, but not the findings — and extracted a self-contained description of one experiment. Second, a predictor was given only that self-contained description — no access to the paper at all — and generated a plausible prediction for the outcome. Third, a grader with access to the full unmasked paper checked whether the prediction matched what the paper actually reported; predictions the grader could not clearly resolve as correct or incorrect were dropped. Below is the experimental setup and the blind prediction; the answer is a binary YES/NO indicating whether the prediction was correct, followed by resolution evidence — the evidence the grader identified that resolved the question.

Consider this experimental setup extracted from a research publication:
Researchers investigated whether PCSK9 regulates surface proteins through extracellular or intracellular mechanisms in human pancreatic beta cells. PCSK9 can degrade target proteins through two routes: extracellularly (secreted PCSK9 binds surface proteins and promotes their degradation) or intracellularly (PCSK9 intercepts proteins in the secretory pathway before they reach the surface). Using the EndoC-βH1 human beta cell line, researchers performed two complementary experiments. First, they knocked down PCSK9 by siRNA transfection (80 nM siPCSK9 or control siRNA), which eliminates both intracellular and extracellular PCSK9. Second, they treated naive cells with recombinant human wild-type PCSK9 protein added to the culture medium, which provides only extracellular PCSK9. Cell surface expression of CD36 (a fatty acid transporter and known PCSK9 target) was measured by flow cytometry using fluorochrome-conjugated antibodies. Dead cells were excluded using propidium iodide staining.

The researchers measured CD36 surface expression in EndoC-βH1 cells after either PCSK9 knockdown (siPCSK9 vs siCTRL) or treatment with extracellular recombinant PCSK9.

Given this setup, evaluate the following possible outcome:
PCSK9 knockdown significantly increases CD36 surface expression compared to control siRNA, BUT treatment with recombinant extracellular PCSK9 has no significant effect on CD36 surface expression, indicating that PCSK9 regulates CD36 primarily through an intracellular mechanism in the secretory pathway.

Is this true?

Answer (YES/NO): YES